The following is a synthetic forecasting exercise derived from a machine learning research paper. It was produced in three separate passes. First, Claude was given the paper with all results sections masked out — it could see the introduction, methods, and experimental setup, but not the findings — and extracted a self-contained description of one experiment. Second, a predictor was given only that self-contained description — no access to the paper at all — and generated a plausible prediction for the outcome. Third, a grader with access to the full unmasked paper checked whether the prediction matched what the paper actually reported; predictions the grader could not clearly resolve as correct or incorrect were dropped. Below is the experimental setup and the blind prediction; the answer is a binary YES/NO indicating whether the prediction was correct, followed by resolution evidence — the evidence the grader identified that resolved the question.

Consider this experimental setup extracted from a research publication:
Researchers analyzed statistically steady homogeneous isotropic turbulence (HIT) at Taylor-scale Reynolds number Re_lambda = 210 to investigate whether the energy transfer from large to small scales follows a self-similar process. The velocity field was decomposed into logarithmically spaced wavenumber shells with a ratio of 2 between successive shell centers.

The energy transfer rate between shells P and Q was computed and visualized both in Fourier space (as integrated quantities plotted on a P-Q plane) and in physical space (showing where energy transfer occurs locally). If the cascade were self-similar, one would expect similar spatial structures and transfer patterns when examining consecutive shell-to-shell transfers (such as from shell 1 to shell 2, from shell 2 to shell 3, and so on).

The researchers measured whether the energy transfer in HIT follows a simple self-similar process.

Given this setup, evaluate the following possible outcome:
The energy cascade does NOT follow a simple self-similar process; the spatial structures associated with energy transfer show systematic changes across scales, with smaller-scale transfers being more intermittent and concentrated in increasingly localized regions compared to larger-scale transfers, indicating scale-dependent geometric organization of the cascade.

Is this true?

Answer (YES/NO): YES